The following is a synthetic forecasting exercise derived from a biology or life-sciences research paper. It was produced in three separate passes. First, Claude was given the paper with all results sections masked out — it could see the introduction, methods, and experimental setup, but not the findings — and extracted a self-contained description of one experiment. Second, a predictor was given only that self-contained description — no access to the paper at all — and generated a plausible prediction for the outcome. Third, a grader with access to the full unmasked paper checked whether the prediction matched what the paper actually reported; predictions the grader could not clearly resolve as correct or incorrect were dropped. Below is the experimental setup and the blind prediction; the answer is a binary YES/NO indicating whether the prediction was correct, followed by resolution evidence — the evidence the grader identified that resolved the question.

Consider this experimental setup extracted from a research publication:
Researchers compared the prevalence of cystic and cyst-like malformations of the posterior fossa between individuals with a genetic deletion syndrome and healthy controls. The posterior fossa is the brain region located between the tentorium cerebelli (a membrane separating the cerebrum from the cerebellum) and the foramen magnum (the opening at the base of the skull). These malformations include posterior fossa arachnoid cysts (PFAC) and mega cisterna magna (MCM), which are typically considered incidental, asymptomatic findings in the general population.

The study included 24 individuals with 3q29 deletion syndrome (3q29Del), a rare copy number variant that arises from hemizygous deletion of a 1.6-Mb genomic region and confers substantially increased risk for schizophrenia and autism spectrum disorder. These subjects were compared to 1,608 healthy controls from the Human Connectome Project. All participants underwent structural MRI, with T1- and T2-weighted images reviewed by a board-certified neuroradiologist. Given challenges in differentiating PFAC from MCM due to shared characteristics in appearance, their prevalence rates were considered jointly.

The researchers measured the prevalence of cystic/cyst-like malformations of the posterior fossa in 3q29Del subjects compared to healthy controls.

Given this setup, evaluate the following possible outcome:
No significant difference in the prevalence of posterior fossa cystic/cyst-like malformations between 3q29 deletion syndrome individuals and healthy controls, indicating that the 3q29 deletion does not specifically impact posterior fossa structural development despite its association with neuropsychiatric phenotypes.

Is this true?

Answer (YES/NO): NO